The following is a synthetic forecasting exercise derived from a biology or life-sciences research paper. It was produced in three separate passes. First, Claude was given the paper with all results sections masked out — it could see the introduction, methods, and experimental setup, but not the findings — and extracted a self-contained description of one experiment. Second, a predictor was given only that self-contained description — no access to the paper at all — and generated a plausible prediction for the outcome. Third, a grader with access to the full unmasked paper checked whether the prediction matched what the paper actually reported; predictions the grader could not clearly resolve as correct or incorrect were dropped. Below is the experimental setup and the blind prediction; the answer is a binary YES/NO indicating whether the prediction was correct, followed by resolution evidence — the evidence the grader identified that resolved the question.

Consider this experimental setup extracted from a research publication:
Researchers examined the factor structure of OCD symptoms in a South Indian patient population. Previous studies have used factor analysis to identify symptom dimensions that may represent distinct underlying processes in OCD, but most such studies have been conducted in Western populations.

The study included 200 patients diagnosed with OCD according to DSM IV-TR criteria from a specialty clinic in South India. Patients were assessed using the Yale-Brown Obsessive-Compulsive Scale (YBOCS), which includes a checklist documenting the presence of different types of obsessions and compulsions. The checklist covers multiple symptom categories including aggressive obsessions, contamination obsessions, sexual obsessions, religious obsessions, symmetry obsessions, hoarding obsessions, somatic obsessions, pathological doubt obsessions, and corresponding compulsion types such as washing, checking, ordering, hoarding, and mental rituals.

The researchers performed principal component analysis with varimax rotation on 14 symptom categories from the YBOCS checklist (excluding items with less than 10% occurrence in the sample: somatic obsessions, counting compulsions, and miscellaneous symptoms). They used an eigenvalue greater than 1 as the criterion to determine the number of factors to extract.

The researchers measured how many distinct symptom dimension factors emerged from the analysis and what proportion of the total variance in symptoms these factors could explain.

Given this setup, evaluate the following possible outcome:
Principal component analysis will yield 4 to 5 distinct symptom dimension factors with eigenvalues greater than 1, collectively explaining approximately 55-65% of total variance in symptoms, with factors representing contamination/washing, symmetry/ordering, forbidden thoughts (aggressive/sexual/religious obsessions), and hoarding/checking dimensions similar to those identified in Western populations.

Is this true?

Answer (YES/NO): NO